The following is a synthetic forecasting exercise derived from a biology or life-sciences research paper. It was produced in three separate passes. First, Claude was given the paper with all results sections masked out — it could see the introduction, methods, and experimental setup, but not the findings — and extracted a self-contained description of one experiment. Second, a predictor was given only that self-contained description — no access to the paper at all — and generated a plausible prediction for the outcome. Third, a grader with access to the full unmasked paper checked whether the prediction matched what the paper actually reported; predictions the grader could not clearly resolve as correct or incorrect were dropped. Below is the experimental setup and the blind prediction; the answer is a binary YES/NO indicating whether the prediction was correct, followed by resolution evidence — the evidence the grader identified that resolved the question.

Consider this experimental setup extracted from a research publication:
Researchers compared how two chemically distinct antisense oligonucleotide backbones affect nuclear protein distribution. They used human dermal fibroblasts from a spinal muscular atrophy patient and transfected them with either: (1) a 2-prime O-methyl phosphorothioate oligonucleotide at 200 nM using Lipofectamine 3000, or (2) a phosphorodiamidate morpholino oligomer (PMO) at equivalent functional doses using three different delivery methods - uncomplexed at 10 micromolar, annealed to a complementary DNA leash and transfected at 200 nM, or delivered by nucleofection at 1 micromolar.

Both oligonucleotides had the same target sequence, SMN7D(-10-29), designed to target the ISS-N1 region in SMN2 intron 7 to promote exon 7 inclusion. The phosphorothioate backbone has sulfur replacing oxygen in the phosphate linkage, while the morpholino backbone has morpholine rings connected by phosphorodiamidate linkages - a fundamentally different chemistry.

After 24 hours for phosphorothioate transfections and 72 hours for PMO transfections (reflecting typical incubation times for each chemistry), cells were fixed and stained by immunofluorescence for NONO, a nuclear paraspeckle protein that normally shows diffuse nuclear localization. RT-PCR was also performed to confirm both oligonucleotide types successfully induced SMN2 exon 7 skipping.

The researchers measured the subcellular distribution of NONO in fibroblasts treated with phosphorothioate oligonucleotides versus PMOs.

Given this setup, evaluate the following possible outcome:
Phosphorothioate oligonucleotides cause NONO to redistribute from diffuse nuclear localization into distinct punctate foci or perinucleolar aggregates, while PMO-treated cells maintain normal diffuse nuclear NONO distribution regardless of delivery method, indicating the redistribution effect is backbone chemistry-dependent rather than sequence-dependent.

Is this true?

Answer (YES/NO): YES